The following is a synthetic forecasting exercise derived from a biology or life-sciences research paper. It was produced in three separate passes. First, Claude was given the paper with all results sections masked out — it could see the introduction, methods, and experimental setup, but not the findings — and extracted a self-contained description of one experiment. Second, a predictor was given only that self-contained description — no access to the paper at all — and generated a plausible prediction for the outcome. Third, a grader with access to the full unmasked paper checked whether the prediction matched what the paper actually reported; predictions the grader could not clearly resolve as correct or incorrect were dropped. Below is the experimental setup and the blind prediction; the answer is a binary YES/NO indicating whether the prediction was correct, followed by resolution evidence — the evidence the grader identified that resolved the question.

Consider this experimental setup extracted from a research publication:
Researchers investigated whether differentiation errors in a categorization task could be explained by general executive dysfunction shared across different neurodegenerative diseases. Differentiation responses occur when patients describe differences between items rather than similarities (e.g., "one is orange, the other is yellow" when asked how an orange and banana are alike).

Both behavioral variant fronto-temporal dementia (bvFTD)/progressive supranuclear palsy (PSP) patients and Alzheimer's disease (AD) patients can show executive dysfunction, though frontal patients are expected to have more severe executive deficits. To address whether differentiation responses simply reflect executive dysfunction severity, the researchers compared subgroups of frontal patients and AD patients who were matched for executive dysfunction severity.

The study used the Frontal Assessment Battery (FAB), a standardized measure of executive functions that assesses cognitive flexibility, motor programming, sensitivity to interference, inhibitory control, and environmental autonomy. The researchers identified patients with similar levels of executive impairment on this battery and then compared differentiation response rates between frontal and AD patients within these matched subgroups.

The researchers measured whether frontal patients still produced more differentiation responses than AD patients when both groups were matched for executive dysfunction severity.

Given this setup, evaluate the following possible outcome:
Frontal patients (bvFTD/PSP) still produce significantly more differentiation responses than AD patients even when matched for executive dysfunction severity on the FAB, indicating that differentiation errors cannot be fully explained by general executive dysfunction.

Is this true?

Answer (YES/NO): YES